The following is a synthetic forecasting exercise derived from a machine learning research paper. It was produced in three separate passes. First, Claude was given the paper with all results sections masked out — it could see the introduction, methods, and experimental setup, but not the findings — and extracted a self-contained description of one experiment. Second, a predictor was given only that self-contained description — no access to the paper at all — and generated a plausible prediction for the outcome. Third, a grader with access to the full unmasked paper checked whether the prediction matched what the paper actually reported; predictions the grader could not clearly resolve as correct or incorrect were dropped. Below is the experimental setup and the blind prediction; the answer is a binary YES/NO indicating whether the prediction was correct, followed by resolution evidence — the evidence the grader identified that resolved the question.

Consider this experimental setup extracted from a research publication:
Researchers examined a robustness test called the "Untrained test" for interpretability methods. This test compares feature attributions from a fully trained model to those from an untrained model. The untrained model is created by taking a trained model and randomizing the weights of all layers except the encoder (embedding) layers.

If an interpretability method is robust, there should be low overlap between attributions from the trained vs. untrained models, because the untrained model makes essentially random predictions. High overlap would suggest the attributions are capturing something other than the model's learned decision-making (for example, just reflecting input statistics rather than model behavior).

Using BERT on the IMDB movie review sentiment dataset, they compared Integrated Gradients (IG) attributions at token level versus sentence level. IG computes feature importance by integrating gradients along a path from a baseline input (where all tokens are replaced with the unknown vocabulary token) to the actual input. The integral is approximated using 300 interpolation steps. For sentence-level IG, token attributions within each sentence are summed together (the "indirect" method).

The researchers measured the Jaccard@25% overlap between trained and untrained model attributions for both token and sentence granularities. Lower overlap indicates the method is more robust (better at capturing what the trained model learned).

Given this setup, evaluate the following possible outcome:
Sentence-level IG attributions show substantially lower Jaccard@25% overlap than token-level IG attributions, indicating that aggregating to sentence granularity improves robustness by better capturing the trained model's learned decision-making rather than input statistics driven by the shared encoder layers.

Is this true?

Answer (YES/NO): NO